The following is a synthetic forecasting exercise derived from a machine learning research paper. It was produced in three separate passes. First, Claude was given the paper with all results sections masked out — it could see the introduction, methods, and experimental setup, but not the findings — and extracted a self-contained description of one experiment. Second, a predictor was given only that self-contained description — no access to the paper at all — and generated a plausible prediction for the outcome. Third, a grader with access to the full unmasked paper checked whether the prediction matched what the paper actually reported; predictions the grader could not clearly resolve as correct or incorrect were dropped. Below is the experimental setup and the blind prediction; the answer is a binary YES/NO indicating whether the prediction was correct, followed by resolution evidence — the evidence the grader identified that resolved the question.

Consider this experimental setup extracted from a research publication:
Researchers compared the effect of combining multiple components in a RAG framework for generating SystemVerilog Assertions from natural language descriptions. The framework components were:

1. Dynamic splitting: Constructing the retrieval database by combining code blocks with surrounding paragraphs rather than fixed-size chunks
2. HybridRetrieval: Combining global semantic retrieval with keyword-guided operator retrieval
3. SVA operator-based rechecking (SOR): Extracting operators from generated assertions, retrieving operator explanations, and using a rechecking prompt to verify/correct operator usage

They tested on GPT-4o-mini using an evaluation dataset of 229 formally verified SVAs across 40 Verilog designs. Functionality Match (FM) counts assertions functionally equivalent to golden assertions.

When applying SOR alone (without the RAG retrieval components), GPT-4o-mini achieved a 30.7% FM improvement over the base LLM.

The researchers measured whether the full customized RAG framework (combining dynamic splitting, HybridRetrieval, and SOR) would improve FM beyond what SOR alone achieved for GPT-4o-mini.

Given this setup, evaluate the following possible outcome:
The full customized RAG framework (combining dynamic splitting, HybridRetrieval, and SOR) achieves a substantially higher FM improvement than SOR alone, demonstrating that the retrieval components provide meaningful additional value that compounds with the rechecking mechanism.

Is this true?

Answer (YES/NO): YES